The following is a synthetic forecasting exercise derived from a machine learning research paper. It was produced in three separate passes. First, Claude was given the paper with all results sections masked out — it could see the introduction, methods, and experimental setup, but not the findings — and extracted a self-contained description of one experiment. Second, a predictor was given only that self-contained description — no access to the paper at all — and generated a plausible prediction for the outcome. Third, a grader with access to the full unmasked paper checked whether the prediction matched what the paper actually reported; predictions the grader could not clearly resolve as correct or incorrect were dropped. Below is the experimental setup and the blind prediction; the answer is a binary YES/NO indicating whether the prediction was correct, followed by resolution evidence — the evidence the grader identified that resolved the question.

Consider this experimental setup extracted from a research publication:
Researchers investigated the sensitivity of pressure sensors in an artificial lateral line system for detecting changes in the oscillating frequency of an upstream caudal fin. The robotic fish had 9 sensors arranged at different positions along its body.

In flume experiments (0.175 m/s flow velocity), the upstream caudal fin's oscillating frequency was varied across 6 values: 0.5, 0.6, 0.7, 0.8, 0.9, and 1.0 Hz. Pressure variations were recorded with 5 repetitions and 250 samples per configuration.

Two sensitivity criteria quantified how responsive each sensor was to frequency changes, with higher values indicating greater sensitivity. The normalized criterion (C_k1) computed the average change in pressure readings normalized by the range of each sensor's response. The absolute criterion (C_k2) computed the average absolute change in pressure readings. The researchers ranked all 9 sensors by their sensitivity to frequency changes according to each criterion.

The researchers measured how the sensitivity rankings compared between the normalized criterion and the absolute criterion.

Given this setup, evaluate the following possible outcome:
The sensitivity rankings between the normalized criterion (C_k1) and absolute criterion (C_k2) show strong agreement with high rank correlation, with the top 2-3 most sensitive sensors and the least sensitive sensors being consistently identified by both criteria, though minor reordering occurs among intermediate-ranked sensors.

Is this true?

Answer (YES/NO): NO